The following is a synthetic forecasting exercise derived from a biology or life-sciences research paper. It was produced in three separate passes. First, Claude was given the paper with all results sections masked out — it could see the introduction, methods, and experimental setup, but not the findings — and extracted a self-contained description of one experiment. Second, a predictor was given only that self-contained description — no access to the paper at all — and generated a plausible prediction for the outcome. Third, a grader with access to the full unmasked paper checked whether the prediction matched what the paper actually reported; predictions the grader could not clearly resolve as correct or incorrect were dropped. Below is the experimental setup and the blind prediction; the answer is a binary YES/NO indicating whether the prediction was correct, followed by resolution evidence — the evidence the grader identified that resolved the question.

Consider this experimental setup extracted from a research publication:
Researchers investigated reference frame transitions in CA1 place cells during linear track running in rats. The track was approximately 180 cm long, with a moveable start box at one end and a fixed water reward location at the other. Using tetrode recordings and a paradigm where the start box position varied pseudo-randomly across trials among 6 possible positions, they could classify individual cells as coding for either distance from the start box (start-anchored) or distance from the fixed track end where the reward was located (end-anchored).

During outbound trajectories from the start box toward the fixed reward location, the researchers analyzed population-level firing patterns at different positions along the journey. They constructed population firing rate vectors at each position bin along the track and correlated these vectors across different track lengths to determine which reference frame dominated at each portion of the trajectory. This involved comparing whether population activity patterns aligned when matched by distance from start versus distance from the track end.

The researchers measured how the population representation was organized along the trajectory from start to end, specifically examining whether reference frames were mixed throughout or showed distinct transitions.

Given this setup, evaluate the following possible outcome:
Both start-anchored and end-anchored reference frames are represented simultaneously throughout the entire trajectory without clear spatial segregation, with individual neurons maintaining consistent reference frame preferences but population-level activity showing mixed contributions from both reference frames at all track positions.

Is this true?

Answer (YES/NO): NO